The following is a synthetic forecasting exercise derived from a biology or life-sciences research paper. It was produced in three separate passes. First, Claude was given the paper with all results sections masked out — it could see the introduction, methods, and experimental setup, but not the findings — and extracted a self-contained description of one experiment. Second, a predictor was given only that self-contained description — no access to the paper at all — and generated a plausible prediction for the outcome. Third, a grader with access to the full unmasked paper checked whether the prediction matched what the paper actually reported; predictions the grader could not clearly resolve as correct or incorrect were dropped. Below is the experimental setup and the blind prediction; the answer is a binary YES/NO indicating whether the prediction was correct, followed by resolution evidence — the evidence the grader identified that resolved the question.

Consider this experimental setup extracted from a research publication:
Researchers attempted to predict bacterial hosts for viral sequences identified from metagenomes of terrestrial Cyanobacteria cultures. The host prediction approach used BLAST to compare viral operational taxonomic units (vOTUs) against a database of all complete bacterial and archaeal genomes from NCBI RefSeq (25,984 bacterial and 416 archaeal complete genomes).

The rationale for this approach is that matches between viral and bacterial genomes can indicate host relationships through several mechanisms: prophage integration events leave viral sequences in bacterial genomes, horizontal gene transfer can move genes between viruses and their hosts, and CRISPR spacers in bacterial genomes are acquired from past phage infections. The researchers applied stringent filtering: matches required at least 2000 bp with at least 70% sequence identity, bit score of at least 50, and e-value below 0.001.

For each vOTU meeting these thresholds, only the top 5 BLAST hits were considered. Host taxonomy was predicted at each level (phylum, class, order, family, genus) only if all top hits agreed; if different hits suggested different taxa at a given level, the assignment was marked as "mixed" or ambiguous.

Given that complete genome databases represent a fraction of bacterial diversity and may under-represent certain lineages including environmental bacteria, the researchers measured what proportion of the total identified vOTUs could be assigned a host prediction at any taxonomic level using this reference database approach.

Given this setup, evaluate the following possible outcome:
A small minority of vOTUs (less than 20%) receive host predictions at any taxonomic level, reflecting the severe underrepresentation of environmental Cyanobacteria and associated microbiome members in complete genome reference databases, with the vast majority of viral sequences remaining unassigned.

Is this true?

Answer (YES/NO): NO